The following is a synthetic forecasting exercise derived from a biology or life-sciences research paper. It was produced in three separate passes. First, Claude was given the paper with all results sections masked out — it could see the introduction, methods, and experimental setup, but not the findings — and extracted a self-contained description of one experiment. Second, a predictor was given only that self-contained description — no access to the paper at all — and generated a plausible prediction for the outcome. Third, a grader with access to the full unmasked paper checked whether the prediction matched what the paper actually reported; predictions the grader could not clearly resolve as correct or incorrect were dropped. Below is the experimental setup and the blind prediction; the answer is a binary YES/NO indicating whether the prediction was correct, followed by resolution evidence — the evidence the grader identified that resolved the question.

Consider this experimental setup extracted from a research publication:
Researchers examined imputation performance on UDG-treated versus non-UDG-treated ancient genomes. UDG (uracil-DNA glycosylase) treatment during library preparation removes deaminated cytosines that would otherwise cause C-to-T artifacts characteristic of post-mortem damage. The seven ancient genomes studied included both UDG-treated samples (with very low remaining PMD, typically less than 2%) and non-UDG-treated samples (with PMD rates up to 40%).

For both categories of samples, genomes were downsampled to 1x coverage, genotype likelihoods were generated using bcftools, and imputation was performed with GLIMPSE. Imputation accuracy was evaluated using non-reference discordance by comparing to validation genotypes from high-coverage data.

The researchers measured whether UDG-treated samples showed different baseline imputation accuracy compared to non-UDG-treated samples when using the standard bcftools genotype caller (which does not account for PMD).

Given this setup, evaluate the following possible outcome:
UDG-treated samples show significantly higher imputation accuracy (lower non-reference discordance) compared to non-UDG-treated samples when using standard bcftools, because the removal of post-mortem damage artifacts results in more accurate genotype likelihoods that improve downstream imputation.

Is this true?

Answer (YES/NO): NO